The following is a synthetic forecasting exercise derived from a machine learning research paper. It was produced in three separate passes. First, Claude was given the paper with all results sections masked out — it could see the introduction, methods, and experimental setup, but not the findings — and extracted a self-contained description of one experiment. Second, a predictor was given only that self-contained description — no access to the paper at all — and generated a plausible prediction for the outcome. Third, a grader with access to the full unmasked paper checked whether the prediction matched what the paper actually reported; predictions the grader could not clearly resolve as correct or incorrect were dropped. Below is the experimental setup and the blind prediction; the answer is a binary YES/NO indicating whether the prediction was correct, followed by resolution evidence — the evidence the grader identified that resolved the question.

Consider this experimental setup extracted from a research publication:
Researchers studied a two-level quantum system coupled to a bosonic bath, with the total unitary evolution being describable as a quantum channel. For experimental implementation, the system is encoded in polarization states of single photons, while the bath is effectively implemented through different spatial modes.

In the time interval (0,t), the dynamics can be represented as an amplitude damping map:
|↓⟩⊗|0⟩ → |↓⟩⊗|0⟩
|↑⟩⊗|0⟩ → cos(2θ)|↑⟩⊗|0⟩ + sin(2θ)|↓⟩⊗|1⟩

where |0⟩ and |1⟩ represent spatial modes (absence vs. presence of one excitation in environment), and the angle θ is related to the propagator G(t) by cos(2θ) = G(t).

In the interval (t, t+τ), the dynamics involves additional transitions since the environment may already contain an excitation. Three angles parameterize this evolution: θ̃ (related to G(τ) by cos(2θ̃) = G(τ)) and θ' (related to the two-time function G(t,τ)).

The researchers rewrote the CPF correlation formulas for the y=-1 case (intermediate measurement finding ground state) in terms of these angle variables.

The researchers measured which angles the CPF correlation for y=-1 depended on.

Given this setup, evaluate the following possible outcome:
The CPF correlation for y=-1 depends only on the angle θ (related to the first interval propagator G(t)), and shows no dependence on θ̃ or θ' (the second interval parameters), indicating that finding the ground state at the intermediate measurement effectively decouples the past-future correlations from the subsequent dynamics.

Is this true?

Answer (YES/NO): NO